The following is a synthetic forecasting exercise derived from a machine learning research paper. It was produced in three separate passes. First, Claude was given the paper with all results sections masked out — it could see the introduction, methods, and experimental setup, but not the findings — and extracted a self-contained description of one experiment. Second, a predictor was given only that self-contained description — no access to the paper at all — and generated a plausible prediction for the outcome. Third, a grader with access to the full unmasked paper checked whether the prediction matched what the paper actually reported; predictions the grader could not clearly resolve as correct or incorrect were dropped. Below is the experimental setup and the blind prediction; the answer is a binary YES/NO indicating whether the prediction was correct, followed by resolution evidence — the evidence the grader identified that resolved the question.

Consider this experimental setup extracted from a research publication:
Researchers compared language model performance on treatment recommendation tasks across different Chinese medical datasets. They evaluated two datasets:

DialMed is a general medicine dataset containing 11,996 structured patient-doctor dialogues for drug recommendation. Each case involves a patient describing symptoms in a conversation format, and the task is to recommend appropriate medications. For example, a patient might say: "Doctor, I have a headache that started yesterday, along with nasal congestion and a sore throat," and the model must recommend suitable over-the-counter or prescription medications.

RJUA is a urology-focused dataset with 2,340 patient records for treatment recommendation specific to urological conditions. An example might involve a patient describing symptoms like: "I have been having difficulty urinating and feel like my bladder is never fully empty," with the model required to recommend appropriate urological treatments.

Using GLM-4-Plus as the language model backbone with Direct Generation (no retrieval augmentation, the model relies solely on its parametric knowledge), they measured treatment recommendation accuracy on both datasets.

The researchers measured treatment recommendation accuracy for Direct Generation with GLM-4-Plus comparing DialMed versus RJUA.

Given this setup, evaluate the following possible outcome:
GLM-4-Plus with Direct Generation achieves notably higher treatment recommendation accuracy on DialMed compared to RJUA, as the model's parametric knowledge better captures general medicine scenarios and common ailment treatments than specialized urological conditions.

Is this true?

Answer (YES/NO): NO